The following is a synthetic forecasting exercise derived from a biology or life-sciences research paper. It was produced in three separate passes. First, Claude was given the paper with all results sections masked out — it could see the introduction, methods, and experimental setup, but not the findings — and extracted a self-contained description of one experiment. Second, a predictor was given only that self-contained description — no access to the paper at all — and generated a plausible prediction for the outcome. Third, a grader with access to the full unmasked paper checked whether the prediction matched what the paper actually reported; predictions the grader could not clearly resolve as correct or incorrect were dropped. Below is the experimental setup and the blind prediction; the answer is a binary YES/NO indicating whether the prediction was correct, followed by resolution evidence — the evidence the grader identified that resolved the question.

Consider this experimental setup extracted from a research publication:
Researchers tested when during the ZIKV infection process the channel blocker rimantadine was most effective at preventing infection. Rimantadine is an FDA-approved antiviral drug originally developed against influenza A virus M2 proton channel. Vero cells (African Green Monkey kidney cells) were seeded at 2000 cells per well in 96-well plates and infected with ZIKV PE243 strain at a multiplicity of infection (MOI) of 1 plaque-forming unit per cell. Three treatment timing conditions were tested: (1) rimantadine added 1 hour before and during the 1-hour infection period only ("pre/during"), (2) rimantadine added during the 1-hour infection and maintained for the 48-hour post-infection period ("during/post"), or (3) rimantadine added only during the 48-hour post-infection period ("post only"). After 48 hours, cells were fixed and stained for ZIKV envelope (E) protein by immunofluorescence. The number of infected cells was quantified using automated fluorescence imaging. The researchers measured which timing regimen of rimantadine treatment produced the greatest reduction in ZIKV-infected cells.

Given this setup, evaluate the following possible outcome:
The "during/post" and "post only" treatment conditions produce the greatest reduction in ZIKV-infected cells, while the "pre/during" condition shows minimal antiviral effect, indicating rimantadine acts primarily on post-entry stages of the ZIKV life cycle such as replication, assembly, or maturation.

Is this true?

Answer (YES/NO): NO